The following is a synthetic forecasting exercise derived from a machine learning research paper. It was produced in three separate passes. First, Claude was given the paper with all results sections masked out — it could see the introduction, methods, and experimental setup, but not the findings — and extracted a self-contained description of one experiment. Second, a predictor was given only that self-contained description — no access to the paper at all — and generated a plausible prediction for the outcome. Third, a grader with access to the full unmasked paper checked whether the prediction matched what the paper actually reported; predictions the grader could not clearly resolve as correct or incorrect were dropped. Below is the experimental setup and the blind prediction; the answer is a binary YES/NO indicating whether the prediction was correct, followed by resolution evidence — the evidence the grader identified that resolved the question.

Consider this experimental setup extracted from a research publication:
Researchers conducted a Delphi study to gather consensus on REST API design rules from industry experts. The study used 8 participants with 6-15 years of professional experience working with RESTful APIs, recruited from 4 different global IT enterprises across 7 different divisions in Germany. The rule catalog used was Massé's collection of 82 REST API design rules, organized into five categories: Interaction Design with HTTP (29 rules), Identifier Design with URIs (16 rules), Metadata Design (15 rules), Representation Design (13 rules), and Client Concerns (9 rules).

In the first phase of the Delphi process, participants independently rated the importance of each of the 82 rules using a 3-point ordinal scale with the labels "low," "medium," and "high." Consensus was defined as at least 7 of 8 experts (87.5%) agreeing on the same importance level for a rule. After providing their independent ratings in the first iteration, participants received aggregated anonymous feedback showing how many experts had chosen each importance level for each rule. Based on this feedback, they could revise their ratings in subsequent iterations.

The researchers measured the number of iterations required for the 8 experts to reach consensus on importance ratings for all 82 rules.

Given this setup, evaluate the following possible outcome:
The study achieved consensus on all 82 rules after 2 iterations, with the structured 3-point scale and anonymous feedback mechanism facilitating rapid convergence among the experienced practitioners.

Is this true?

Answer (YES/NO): YES